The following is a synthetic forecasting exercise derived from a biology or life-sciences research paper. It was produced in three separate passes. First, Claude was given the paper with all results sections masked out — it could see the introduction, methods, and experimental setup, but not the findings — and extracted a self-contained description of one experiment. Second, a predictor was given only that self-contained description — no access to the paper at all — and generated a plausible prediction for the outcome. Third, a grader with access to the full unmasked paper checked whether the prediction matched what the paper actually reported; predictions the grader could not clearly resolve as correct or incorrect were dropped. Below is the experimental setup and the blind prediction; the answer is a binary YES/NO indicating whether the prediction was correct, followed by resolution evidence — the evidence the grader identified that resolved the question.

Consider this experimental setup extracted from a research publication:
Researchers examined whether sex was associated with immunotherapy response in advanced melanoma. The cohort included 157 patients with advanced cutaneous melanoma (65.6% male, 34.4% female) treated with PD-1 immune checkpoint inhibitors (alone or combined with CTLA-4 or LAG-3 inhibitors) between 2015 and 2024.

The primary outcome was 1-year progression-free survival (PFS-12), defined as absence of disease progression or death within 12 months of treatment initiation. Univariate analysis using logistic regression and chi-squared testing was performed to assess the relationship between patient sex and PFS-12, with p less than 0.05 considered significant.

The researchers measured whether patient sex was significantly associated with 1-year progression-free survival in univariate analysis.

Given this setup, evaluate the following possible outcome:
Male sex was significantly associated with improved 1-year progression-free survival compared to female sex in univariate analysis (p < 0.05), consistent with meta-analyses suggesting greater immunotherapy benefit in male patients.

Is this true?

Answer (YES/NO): NO